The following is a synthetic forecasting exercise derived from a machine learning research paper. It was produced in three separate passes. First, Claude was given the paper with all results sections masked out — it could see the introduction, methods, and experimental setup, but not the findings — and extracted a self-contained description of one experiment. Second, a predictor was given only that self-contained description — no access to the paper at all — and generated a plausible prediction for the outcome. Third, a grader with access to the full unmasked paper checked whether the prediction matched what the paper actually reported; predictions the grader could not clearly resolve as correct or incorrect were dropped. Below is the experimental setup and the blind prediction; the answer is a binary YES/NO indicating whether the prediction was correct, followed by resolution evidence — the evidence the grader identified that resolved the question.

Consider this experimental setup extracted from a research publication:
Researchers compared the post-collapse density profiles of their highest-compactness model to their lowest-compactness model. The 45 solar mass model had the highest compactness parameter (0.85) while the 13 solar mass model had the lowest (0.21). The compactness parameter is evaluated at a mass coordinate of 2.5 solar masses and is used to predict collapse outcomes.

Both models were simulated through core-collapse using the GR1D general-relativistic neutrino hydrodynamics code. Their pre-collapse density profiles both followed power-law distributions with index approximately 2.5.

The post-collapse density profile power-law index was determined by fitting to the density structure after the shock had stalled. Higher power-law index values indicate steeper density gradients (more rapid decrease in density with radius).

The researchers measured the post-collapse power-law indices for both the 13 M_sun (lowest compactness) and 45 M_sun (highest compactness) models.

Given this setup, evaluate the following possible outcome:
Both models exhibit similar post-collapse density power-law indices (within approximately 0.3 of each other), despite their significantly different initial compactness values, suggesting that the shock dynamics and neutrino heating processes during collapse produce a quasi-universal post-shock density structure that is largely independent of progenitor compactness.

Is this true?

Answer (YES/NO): YES